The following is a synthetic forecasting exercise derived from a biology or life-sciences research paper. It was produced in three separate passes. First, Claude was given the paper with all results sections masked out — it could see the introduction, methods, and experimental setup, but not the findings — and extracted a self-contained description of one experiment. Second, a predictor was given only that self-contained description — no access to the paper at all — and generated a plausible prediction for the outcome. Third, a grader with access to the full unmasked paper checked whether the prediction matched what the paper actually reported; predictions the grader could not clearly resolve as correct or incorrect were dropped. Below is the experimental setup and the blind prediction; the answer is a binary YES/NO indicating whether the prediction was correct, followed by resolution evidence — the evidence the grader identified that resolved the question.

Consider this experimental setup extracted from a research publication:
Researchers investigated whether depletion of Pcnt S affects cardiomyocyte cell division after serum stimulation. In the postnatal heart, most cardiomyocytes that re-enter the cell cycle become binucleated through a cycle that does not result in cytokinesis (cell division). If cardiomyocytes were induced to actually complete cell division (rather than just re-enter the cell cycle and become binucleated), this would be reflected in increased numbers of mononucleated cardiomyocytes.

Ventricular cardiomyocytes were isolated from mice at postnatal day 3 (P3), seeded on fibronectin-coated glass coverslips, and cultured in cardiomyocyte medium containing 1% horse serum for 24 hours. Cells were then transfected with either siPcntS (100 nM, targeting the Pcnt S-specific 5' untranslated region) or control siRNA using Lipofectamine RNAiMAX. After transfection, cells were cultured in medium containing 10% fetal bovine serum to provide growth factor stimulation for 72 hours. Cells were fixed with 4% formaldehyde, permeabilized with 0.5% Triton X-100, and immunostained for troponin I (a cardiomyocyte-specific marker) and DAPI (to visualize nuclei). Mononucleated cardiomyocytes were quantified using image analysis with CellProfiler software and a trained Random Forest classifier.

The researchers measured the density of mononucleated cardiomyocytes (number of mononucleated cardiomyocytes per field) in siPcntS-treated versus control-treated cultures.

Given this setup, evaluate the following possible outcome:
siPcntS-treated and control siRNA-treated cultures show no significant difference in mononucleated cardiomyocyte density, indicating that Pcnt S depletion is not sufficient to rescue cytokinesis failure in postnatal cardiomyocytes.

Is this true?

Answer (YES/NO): NO